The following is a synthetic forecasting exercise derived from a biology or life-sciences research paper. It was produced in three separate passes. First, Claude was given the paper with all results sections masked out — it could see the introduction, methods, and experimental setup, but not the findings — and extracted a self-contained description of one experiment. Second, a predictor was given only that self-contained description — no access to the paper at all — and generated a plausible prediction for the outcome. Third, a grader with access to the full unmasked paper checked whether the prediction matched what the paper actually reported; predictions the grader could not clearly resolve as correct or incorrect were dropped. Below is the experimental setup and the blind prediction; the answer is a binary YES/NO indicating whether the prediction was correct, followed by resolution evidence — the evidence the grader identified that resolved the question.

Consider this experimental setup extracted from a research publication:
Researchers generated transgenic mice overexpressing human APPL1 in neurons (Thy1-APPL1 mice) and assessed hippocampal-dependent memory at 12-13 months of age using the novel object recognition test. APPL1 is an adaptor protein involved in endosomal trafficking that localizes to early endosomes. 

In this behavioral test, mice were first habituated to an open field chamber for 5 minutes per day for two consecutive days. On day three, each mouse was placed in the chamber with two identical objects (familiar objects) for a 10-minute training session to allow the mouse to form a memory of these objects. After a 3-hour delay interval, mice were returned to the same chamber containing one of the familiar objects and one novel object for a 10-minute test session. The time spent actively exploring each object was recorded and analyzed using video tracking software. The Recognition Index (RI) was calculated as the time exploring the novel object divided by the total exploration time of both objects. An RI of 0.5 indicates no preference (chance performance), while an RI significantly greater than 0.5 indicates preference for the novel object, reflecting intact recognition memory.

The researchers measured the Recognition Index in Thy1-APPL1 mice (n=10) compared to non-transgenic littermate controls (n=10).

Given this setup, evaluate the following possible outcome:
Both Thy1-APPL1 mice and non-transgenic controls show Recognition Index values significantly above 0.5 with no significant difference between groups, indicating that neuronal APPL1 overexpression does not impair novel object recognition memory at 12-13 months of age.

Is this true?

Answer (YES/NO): NO